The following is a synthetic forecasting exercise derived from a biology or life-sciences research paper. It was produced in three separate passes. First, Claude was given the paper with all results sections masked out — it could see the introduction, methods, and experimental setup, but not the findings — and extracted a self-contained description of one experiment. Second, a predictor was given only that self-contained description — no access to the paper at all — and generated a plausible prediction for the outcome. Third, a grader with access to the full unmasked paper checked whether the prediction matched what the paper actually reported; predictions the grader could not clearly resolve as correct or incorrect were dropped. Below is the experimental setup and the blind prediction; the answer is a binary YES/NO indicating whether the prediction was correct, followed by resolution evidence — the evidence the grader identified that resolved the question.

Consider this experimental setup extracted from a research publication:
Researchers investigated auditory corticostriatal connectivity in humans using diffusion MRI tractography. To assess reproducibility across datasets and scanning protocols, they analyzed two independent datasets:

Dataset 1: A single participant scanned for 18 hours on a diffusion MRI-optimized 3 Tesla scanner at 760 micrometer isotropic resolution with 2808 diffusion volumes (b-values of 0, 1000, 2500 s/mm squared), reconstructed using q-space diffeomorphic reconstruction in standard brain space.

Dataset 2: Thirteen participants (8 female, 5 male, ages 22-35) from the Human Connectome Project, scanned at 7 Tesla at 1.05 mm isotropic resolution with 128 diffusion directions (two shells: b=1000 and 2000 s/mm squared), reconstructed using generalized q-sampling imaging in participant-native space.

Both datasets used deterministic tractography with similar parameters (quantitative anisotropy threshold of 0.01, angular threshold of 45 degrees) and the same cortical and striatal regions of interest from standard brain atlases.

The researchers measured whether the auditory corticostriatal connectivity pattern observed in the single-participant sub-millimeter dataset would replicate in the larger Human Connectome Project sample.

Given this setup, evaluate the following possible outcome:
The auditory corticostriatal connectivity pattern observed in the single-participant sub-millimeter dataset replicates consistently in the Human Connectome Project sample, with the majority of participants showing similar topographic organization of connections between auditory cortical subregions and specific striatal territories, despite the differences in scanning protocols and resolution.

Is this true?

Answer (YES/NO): YES